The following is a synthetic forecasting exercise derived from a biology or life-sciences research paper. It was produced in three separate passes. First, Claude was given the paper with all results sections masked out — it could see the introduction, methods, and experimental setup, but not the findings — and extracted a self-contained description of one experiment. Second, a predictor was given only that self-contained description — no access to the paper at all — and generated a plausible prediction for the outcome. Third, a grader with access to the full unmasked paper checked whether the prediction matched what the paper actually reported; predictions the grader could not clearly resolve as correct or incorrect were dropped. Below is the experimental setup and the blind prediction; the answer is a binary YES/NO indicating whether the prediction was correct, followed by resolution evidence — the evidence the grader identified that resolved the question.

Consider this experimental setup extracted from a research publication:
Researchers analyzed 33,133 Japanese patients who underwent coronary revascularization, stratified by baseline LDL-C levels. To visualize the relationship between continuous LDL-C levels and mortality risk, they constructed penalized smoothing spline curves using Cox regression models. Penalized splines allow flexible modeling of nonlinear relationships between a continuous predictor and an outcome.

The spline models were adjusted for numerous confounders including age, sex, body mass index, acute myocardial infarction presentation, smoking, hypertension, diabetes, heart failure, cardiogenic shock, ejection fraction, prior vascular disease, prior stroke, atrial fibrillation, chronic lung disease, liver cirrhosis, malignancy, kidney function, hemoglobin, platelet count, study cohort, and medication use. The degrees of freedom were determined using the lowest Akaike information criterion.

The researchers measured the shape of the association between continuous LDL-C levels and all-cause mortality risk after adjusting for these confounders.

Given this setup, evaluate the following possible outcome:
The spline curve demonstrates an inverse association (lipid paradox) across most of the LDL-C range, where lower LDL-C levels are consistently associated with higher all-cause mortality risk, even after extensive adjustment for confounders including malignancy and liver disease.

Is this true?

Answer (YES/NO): NO